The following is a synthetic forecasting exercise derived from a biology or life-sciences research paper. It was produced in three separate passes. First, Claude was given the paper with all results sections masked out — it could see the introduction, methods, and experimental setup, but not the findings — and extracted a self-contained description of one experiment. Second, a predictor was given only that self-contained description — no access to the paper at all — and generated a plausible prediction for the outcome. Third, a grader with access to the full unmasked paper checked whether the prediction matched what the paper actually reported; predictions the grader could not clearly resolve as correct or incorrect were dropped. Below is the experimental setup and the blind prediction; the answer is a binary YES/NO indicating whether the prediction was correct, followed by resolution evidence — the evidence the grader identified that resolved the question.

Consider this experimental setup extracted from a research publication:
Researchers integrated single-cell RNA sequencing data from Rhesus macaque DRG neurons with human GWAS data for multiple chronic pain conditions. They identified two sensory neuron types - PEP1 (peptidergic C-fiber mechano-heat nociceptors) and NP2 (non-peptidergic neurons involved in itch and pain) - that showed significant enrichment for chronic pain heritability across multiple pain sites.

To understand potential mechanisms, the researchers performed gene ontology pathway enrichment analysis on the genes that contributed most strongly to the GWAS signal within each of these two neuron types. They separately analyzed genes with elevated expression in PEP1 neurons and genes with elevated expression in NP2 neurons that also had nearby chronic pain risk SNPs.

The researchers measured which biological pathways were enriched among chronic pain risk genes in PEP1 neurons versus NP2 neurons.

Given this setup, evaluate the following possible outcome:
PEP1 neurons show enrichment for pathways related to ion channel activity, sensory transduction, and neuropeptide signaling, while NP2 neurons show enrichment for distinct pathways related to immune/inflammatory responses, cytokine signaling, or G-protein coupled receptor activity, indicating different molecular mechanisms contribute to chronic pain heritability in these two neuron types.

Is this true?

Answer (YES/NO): NO